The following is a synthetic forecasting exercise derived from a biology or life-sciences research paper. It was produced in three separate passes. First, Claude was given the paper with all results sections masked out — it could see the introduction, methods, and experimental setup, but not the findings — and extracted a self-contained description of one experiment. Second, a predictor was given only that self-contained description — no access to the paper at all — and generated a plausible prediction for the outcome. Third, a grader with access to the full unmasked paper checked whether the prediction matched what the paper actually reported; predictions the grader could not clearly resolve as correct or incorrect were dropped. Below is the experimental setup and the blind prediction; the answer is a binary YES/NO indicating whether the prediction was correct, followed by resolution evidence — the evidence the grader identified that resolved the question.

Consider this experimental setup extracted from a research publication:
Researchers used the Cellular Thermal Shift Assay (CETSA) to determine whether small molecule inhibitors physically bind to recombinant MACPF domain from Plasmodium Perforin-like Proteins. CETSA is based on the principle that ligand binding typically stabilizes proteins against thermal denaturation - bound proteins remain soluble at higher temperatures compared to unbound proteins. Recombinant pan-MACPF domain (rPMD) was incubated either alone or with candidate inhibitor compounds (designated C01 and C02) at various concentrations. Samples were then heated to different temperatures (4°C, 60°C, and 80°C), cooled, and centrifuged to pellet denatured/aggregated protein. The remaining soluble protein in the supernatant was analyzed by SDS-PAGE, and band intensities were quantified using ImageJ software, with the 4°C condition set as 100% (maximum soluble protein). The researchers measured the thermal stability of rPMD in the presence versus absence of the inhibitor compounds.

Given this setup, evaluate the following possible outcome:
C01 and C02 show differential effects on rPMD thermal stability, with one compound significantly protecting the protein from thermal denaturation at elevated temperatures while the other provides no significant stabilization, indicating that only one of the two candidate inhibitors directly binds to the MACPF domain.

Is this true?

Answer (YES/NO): NO